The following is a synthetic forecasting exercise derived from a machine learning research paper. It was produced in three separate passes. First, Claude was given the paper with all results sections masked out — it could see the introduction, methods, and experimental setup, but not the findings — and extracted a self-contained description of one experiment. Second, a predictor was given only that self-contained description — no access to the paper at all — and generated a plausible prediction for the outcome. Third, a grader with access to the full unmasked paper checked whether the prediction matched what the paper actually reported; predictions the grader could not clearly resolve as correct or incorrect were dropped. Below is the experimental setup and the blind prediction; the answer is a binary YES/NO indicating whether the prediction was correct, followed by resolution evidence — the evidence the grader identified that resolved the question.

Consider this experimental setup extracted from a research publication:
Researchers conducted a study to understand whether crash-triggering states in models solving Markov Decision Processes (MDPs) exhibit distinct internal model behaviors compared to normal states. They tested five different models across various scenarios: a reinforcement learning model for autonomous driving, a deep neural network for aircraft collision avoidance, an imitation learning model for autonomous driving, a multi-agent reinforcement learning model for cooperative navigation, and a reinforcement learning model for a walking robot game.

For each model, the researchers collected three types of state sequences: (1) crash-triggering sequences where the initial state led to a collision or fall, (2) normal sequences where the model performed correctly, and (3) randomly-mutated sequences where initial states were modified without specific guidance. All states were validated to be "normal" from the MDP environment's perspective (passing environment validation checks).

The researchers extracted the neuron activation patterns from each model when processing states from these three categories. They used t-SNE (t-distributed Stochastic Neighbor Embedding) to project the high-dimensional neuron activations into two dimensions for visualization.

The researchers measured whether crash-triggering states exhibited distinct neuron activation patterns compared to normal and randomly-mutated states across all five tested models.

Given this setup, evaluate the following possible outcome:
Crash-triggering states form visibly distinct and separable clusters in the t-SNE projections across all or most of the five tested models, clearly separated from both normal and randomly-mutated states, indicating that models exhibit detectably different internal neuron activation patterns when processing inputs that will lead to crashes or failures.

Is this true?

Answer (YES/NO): YES